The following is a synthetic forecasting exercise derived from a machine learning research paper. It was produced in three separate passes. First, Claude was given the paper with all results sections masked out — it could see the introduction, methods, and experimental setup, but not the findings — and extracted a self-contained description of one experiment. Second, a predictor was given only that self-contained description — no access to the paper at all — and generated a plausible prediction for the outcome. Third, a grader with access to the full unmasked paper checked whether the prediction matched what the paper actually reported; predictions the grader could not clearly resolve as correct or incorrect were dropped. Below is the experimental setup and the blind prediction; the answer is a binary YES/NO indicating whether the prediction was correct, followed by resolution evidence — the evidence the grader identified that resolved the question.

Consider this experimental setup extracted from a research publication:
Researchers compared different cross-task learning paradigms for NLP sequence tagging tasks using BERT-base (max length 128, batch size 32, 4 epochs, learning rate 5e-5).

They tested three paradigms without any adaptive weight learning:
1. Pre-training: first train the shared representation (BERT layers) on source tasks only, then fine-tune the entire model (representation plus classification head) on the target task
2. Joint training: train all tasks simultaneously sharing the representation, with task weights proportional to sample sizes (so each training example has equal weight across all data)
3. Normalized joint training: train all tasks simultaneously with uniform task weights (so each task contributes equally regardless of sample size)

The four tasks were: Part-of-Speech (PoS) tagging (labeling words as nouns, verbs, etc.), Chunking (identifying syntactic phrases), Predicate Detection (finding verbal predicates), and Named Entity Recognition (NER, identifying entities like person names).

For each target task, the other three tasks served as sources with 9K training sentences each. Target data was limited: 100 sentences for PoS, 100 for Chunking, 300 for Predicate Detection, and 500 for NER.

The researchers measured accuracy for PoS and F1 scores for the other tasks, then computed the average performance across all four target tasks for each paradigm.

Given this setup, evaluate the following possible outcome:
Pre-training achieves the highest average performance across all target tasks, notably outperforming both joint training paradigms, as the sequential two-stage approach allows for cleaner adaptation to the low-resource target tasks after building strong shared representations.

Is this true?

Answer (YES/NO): NO